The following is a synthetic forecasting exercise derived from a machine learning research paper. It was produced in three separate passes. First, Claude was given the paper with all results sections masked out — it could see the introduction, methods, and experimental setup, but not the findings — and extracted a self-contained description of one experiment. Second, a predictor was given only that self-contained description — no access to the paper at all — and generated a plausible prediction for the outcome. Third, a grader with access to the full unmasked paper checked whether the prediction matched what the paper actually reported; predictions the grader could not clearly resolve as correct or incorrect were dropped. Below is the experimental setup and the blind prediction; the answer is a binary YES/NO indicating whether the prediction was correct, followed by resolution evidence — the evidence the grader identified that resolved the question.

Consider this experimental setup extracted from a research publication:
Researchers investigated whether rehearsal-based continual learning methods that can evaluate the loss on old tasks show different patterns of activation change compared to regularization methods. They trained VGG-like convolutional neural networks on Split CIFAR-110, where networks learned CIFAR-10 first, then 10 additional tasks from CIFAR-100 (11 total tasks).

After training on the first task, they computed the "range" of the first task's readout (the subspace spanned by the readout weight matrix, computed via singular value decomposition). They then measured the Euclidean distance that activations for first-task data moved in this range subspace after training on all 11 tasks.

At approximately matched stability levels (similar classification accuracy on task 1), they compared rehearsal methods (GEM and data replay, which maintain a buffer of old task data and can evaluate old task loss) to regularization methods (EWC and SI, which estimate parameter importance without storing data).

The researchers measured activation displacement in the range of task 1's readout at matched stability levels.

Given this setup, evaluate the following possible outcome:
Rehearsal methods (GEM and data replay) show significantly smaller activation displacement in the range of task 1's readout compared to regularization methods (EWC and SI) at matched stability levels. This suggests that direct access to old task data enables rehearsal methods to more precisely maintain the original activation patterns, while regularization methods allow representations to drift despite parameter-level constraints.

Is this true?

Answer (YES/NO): NO